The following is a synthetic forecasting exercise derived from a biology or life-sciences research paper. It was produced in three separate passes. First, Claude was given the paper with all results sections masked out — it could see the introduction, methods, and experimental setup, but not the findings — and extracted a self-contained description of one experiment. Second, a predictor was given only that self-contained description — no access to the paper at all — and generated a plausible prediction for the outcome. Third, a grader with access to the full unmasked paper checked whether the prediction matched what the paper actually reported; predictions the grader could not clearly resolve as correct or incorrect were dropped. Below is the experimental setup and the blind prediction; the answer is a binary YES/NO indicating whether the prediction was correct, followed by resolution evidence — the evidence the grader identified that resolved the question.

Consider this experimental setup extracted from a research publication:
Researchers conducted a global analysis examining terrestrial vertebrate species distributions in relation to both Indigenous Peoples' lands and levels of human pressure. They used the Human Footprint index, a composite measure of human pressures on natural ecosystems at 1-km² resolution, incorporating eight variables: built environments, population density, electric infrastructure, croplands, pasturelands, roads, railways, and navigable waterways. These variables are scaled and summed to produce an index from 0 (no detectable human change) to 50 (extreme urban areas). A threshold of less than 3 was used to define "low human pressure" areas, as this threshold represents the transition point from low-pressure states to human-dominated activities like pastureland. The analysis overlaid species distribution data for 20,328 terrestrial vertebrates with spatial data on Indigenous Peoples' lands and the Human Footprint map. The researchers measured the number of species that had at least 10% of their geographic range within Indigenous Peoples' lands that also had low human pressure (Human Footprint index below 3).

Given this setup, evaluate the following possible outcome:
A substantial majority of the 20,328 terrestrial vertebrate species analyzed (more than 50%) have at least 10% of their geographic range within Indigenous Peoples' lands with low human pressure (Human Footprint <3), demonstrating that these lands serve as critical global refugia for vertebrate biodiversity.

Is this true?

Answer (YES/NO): NO